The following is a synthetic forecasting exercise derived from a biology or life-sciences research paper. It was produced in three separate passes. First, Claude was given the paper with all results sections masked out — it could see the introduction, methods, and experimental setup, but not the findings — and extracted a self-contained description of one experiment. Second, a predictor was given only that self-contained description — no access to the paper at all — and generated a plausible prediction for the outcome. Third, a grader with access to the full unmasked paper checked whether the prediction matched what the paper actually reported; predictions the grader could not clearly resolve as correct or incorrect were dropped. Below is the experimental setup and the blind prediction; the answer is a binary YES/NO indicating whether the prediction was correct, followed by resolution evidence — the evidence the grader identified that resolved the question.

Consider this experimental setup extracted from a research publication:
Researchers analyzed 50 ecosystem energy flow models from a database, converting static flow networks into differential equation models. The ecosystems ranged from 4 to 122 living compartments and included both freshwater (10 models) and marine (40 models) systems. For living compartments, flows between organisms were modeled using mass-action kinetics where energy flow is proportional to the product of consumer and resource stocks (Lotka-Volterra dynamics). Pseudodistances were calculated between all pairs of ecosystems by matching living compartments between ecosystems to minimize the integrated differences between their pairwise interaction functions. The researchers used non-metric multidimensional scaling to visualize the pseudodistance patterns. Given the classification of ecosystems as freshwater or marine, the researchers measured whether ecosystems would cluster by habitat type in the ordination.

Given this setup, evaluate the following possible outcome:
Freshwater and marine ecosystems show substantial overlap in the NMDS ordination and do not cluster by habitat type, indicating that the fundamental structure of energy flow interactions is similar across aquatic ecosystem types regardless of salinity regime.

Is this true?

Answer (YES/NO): NO